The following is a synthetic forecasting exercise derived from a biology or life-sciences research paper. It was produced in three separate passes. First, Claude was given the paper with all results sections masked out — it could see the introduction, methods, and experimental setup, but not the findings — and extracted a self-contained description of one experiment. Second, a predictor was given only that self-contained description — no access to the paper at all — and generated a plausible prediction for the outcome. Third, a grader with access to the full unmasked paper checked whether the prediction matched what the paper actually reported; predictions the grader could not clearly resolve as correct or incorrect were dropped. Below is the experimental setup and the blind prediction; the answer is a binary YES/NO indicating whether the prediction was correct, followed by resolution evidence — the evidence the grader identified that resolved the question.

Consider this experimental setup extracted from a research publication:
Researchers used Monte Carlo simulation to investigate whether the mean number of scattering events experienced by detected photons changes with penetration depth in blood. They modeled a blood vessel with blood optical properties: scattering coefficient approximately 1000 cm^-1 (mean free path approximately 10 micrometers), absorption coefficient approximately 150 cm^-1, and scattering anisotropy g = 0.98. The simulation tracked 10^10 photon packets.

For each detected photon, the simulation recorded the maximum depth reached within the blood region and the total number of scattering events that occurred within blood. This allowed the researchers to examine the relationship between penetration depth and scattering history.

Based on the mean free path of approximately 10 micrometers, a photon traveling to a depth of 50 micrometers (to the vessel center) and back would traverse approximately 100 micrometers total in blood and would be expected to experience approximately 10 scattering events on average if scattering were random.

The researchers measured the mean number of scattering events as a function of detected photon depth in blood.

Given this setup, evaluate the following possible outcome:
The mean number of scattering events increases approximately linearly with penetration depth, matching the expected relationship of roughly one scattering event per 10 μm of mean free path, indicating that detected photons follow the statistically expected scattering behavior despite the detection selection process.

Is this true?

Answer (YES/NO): YES